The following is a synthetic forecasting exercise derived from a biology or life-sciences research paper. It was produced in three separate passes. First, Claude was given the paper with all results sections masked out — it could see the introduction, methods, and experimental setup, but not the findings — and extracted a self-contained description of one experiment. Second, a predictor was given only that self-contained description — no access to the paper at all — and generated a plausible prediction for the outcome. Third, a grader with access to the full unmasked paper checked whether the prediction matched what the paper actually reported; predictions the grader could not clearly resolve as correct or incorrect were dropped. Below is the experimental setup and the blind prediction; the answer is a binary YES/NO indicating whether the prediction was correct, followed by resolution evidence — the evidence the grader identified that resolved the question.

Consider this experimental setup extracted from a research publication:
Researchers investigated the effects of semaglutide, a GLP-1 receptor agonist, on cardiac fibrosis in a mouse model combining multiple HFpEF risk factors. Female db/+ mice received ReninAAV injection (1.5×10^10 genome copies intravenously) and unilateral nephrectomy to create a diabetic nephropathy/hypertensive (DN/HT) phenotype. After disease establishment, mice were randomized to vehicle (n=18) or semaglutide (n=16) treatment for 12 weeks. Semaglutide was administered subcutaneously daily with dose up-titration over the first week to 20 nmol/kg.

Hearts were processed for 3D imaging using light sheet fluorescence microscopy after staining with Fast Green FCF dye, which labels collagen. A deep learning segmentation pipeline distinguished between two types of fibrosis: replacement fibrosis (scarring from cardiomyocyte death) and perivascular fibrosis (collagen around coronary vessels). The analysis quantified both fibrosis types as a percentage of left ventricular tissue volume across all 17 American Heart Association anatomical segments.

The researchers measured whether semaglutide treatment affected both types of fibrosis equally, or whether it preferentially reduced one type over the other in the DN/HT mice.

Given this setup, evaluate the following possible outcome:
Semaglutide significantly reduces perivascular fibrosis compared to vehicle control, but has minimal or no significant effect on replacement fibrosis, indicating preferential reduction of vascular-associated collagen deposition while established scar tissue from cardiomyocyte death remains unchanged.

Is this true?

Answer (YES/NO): YES